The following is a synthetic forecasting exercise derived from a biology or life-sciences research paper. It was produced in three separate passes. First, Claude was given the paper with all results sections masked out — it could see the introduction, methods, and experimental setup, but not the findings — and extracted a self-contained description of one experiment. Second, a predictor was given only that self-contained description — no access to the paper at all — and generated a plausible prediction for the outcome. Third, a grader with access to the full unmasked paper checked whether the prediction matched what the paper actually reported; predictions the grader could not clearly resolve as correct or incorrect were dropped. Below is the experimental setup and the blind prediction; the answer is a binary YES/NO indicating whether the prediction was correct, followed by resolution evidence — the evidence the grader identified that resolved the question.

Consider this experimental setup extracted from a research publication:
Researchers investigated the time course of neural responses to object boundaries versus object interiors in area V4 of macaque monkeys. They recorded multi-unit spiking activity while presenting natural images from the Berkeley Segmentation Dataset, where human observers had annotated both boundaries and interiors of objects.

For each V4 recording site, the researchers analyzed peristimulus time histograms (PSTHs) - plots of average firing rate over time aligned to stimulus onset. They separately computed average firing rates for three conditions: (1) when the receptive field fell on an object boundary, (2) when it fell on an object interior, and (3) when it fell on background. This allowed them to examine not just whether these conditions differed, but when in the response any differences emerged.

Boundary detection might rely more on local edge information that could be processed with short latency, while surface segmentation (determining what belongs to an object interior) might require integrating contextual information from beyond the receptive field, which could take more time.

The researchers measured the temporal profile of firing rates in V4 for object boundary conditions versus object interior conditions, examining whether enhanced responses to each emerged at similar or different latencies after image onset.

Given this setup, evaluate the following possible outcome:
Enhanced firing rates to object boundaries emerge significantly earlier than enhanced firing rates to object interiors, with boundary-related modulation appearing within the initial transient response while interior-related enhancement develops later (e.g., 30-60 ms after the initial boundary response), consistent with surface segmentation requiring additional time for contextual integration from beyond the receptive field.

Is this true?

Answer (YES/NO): YES